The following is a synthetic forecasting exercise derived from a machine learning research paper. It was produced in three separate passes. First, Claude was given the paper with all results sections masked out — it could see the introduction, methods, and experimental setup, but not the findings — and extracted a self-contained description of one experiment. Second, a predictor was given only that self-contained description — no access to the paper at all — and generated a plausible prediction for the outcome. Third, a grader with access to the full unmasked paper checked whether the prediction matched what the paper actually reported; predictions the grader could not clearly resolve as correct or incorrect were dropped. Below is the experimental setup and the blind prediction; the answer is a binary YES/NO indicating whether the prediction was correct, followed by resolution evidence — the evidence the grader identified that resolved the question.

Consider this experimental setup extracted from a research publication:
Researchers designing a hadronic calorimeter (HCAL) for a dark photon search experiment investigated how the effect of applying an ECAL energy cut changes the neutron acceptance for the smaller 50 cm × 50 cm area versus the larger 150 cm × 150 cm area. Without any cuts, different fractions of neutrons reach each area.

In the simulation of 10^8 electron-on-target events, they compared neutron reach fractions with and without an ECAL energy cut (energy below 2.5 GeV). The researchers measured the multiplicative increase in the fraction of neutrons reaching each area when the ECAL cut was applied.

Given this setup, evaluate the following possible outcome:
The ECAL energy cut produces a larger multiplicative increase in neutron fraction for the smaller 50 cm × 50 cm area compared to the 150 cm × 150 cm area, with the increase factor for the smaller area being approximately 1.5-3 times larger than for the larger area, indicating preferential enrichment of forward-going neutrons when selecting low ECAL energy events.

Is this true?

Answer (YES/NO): YES